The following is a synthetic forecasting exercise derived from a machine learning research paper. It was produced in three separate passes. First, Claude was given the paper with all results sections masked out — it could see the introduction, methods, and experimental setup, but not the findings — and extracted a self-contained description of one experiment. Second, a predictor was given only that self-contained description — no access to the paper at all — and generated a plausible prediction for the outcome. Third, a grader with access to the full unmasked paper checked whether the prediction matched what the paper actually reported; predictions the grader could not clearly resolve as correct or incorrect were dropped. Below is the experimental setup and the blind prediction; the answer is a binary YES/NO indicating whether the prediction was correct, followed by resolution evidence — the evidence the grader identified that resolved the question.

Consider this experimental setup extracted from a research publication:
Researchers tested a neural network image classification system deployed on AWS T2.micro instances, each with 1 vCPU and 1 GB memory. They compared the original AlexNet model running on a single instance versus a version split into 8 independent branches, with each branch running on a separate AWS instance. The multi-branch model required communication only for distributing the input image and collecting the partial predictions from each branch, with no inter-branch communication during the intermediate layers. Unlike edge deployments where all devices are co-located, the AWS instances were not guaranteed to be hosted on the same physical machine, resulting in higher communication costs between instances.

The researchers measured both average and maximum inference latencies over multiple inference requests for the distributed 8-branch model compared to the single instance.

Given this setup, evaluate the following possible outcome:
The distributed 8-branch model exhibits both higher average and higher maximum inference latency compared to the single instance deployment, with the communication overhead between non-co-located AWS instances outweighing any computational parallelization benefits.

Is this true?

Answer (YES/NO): NO